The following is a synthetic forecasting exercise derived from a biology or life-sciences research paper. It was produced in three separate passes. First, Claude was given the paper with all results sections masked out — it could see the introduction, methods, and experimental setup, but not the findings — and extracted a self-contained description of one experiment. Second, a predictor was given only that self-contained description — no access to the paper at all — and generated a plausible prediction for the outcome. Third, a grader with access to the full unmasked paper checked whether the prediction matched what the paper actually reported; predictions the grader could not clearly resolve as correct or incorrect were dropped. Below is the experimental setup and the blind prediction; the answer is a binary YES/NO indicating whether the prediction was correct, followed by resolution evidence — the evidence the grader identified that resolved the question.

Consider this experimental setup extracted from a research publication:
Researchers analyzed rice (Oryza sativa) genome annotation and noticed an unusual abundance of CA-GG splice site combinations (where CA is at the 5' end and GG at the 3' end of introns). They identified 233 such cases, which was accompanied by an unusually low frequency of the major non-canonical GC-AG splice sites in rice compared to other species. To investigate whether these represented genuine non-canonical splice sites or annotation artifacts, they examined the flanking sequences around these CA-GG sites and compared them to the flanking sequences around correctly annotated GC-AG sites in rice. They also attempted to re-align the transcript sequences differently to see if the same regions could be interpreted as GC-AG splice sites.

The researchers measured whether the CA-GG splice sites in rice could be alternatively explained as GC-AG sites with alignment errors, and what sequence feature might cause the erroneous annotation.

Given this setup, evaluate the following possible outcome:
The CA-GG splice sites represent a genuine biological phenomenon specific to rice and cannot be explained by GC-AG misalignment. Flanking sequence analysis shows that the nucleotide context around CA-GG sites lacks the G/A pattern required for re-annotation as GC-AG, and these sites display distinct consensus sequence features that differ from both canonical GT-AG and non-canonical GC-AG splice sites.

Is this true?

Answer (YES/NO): NO